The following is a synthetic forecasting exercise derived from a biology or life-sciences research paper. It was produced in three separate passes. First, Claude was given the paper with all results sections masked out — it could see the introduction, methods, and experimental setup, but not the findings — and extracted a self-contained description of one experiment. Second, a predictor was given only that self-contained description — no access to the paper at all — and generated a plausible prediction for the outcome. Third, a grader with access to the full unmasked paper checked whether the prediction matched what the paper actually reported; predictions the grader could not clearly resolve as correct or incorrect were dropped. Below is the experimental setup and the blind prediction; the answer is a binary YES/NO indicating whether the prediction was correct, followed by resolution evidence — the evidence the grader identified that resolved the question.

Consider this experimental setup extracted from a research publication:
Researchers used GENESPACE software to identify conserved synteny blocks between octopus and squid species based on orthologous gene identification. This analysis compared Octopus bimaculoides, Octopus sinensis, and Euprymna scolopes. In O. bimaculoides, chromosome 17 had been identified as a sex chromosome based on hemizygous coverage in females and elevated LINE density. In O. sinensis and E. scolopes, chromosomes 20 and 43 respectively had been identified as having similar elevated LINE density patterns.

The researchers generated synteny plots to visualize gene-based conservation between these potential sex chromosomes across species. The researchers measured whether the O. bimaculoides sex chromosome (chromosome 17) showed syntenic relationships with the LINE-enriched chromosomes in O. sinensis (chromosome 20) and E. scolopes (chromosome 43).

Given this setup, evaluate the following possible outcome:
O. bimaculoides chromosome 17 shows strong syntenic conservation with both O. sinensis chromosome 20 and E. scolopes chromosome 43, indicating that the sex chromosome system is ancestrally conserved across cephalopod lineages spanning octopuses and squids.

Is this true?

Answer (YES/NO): YES